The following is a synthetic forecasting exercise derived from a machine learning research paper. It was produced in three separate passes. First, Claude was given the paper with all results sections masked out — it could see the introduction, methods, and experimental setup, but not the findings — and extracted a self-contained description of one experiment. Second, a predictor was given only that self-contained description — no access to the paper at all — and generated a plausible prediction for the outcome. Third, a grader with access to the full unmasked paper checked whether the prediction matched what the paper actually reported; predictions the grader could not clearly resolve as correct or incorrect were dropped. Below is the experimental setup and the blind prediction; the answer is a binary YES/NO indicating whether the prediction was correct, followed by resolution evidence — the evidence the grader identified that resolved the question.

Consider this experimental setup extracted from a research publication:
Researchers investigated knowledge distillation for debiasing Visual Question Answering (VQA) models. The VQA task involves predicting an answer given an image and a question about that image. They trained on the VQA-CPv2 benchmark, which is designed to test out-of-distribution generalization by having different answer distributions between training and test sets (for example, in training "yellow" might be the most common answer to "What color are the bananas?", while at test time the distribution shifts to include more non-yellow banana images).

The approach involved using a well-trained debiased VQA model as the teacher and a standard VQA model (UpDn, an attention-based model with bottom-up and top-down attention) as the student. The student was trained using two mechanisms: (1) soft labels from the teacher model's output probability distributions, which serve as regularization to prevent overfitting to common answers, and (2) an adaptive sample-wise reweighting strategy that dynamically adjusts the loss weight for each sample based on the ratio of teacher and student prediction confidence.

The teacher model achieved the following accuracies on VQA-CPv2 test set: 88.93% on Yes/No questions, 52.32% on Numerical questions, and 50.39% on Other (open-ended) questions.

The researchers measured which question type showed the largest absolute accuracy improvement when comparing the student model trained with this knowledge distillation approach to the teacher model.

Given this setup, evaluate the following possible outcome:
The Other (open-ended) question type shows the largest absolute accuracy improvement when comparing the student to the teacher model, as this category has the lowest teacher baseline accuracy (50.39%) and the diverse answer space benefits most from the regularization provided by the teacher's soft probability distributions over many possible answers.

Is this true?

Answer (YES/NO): NO